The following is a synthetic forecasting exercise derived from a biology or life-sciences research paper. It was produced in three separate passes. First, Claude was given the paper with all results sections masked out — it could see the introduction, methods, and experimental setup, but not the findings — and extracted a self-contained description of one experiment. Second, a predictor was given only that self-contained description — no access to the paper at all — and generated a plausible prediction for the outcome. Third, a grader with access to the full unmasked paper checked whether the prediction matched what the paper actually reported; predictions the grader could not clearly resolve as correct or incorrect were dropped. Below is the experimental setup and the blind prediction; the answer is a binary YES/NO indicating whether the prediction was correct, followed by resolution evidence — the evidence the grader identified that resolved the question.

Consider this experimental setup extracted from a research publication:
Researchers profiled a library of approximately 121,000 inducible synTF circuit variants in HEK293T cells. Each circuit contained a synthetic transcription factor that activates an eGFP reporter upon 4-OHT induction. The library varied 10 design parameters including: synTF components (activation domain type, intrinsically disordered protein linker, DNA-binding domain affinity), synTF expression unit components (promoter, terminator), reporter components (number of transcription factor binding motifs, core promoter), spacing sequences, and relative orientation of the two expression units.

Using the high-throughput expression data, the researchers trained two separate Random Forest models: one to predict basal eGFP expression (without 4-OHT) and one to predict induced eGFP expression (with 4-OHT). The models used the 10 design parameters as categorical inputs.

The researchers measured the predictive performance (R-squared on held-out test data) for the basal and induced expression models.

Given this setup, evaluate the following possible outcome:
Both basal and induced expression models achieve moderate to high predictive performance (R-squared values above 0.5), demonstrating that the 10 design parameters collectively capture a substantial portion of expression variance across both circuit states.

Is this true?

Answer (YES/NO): YES